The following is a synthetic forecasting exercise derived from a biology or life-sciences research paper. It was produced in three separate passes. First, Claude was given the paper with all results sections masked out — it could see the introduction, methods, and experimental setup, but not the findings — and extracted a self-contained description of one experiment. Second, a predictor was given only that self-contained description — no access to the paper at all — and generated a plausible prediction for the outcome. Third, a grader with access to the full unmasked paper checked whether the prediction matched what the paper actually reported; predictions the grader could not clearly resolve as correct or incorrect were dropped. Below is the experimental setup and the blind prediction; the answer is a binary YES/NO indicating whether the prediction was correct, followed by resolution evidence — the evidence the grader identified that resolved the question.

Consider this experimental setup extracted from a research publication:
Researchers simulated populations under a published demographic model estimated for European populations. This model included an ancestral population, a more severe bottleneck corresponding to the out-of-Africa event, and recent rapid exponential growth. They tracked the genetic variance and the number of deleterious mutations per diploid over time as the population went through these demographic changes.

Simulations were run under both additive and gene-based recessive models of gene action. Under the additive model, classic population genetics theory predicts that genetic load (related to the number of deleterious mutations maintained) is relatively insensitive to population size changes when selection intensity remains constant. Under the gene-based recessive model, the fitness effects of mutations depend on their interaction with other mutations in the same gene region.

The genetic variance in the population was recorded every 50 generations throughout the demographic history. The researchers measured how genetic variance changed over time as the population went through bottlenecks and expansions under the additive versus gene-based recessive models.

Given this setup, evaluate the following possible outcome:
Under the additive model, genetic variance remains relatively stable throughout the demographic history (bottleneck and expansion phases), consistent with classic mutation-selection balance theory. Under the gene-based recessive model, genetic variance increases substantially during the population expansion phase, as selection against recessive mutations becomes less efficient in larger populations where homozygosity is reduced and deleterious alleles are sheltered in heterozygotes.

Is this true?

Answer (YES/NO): NO